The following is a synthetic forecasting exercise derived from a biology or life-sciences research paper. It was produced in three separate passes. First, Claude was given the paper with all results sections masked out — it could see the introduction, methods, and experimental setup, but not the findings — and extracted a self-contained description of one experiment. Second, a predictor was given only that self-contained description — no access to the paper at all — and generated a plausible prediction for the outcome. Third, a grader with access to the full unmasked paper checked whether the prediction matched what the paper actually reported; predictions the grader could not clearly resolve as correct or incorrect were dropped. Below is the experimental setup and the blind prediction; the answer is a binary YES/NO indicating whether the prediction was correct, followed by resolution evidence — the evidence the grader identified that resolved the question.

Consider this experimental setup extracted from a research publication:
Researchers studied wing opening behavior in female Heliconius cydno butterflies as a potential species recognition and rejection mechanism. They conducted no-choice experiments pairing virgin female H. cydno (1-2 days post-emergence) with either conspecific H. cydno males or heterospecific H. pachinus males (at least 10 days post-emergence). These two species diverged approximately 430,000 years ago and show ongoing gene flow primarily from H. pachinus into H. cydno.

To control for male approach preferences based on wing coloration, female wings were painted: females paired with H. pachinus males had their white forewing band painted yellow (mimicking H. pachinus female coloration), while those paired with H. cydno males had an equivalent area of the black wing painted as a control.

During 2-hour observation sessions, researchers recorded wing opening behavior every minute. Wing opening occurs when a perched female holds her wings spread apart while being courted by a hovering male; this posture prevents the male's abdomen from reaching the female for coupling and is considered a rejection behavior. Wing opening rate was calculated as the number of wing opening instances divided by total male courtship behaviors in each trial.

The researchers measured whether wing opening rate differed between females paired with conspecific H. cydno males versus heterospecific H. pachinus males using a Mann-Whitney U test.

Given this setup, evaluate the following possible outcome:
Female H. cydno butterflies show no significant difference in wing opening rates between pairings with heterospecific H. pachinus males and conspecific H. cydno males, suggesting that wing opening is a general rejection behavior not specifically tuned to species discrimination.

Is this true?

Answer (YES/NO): YES